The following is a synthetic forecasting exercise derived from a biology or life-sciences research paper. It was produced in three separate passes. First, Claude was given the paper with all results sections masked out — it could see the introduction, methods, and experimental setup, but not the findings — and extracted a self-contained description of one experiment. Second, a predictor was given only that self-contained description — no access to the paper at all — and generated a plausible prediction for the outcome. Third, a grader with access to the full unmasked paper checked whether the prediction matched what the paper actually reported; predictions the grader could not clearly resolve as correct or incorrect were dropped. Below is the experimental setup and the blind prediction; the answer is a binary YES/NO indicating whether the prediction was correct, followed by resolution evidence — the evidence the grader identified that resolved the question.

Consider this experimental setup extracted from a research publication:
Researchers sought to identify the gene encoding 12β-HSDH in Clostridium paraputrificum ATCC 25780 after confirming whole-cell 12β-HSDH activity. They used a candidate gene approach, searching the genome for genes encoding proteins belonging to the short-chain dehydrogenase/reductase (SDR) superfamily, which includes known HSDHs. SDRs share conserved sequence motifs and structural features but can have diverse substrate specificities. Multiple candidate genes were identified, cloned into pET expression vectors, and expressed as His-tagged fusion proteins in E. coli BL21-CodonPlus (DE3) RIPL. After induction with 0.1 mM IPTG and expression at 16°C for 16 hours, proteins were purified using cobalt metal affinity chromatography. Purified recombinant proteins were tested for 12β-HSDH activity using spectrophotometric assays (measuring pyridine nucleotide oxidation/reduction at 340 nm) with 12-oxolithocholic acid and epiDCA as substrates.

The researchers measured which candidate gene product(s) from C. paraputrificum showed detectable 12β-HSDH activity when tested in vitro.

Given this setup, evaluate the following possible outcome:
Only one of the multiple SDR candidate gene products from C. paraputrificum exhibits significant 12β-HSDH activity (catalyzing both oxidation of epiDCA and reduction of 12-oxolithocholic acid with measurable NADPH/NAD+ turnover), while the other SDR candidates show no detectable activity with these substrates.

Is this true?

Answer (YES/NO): YES